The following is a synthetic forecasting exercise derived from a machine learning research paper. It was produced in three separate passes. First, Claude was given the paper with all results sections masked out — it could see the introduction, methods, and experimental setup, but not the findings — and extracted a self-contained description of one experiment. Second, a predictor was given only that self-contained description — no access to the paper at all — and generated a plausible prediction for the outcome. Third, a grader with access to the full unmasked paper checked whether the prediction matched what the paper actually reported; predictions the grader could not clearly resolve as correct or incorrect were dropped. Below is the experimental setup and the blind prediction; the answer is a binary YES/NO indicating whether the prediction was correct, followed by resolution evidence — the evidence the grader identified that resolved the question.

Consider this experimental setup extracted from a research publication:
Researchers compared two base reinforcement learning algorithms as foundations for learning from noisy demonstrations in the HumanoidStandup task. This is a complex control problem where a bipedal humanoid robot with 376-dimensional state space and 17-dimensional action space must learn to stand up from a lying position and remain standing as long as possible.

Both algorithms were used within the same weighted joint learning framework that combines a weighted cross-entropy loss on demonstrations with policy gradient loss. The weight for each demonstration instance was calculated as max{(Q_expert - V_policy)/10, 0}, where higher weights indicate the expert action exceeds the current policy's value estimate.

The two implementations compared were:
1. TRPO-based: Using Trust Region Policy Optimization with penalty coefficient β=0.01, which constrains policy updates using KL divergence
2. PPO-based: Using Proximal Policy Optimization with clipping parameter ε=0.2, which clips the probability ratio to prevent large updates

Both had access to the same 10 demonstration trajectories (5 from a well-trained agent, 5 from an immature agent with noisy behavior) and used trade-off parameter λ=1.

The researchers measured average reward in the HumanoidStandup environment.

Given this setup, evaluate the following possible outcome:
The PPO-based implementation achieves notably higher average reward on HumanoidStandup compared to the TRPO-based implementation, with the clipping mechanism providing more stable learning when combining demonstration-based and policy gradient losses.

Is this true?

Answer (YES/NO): NO